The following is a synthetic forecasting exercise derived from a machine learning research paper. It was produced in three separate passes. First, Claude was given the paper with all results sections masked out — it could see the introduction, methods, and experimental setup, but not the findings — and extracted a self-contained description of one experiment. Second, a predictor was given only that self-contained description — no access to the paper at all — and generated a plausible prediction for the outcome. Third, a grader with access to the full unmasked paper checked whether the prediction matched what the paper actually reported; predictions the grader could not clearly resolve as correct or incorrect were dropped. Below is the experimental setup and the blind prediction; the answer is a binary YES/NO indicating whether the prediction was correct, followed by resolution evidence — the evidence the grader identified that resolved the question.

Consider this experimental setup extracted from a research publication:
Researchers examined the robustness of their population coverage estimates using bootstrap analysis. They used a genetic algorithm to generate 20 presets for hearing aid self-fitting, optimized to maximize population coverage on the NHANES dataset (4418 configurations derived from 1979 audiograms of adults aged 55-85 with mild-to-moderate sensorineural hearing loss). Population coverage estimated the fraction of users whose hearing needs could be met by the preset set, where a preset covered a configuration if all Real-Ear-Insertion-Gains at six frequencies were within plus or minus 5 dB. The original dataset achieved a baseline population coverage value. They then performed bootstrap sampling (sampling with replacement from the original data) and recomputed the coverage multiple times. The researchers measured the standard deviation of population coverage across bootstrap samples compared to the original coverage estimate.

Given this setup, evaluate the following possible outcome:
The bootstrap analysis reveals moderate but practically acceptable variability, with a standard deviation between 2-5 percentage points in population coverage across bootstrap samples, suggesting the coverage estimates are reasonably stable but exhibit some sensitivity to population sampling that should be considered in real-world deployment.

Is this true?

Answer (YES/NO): NO